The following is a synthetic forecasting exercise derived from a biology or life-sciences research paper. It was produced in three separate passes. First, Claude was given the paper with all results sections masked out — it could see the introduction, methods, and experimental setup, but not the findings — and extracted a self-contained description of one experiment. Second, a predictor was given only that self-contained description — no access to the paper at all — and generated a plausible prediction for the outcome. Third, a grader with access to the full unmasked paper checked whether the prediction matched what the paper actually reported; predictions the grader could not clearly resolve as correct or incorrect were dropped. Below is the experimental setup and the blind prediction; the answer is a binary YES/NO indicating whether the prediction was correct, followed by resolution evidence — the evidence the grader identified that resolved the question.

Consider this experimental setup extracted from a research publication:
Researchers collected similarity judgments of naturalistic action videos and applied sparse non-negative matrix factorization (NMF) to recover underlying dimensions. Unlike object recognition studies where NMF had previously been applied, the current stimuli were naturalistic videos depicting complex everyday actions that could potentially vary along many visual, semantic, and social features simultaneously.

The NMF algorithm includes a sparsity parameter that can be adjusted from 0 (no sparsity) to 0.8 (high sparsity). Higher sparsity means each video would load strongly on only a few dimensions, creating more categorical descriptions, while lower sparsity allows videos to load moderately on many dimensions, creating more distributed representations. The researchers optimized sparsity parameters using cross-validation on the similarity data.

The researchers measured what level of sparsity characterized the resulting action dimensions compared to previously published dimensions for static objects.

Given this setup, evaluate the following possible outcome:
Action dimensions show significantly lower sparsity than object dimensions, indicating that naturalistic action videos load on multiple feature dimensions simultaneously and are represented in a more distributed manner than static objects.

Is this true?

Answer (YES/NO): YES